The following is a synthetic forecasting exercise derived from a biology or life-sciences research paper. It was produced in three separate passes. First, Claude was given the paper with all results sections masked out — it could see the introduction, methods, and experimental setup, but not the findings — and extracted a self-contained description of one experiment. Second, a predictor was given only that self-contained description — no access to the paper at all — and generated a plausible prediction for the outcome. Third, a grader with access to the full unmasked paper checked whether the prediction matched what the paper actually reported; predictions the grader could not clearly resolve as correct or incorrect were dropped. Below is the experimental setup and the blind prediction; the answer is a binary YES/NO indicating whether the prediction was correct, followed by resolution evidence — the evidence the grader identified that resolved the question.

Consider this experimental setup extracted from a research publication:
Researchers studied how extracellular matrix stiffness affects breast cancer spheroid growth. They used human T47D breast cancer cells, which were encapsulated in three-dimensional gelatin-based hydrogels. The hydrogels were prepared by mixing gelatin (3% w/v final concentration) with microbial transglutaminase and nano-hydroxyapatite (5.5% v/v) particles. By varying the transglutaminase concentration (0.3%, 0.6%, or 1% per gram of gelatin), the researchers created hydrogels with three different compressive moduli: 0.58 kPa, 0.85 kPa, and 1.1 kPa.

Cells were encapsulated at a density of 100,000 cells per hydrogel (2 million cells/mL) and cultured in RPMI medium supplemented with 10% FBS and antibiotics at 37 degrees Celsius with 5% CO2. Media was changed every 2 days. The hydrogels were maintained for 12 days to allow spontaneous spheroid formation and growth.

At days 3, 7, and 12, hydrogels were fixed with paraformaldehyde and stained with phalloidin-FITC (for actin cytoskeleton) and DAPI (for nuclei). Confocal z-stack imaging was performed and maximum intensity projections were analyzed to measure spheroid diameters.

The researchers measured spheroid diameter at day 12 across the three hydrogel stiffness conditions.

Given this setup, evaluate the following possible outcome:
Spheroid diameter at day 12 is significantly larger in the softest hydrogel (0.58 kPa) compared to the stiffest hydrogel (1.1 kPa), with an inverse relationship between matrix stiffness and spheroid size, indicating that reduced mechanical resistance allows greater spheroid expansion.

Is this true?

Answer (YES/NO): YES